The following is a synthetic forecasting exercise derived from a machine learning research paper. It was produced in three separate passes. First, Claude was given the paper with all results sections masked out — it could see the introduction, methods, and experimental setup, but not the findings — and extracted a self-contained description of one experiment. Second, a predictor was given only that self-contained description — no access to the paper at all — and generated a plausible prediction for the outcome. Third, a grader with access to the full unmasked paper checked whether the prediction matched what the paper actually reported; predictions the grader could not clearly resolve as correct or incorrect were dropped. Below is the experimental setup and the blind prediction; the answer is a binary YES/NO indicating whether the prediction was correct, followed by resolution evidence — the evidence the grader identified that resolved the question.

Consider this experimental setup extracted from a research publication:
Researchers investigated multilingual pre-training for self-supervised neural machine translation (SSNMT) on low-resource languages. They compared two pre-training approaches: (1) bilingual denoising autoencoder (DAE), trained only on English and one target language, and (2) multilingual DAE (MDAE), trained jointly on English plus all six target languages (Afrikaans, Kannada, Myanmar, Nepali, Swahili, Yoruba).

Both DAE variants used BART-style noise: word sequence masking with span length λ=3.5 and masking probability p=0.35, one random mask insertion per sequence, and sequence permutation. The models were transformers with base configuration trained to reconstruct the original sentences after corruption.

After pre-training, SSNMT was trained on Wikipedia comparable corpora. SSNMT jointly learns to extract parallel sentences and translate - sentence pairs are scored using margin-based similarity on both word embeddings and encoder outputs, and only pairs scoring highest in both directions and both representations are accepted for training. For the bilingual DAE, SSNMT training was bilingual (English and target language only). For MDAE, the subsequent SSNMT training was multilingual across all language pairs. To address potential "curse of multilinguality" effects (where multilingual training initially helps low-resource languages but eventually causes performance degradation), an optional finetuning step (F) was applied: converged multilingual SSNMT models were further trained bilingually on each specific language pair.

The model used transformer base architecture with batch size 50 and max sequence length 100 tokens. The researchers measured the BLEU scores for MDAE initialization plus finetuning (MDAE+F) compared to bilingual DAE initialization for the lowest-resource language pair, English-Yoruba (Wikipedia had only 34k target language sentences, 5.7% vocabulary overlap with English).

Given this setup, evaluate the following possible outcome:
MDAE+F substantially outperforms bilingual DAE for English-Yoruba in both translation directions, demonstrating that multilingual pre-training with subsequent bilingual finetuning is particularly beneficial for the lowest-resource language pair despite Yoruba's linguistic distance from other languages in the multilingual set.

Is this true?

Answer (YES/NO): NO